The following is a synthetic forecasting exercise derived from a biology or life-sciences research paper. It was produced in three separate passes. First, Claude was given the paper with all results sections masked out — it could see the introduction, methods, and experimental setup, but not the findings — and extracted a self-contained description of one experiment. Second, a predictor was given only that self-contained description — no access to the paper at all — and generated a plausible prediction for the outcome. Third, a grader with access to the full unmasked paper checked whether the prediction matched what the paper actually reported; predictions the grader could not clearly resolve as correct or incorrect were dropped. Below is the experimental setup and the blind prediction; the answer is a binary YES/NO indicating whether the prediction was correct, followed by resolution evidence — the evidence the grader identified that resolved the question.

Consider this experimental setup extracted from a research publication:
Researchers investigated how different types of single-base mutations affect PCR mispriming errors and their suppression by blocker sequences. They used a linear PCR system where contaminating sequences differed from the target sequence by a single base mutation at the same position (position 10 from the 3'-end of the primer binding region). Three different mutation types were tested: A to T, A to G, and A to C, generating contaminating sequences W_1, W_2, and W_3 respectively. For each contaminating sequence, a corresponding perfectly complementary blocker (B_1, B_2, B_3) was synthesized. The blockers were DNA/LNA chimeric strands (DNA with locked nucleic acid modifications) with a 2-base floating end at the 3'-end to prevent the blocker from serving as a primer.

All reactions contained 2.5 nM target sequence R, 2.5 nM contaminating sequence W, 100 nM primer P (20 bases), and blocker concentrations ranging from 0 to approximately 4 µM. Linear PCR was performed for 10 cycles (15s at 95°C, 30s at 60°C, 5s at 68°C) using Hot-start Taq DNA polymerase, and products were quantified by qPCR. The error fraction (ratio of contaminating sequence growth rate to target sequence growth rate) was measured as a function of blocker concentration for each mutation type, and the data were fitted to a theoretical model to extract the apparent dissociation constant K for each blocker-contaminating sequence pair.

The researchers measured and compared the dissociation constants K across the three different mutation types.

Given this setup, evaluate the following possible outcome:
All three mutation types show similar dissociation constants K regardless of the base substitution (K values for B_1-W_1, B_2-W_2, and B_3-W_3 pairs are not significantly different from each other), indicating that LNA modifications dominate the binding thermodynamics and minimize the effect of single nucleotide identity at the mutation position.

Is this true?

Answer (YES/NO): NO